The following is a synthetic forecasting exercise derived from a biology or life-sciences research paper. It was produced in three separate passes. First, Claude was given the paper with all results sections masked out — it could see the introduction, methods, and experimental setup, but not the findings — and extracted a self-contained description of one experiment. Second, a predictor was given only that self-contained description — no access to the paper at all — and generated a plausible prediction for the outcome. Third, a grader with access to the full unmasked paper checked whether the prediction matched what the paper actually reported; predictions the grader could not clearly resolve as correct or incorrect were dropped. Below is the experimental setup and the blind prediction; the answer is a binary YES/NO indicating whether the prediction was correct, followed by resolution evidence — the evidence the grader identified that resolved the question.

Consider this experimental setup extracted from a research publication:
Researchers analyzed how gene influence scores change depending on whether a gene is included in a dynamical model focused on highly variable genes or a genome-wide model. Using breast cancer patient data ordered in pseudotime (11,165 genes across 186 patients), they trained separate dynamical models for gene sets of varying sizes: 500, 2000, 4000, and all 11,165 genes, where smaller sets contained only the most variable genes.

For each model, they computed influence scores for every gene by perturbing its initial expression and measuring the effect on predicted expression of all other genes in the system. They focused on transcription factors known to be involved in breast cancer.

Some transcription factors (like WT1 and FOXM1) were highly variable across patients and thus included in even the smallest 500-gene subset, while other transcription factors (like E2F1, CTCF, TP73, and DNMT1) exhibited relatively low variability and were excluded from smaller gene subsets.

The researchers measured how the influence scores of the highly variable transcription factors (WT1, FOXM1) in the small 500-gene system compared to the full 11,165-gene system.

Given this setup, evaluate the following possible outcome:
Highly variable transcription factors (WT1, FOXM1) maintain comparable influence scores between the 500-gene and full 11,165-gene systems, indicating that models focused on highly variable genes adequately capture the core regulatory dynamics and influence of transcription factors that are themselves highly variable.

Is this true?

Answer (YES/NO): NO